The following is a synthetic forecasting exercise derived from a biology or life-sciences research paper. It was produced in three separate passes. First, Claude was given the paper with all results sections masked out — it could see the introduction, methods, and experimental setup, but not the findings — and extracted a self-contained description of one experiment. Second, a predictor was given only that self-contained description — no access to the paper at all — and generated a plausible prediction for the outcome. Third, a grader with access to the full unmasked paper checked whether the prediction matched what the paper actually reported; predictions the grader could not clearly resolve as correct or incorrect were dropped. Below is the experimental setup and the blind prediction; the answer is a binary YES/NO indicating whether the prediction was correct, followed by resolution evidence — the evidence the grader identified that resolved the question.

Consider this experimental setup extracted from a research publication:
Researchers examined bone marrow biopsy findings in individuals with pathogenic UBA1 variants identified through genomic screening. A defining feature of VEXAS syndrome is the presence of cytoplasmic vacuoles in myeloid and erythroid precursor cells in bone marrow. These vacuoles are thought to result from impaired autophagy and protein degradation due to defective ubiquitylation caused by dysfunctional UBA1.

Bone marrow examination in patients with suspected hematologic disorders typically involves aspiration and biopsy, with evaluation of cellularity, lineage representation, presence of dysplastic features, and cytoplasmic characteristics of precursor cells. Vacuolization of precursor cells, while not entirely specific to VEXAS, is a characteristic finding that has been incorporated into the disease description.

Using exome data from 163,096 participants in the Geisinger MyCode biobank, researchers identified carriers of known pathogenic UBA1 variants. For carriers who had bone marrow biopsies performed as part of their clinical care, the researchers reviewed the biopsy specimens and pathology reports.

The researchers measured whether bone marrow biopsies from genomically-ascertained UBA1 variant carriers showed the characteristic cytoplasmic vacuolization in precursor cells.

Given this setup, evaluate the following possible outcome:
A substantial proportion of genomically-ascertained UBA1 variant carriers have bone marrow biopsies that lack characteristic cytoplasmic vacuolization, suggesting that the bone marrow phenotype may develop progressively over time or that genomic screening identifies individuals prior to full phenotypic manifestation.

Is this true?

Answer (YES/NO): NO